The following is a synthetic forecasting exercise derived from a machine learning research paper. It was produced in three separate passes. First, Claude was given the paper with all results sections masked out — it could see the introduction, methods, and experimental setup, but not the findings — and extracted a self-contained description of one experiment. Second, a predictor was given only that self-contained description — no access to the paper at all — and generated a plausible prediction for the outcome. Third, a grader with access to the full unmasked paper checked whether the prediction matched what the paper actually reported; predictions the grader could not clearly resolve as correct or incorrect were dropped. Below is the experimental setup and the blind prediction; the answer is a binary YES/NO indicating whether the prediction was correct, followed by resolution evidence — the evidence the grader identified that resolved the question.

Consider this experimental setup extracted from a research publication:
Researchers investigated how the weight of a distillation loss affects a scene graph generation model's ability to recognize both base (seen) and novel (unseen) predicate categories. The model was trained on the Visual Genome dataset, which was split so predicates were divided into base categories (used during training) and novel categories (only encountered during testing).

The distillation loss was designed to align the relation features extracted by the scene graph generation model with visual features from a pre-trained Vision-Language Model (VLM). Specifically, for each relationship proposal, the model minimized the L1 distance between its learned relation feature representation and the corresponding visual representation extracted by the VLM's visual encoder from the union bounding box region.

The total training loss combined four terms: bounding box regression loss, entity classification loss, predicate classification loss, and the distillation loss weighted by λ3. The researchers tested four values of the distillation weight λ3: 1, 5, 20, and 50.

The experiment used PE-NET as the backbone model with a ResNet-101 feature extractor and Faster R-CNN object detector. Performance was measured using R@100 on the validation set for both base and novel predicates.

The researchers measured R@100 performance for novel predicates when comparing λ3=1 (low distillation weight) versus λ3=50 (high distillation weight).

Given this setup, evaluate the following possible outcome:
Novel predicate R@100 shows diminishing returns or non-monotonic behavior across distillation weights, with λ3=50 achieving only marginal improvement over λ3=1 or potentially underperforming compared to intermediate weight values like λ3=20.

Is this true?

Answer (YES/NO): YES